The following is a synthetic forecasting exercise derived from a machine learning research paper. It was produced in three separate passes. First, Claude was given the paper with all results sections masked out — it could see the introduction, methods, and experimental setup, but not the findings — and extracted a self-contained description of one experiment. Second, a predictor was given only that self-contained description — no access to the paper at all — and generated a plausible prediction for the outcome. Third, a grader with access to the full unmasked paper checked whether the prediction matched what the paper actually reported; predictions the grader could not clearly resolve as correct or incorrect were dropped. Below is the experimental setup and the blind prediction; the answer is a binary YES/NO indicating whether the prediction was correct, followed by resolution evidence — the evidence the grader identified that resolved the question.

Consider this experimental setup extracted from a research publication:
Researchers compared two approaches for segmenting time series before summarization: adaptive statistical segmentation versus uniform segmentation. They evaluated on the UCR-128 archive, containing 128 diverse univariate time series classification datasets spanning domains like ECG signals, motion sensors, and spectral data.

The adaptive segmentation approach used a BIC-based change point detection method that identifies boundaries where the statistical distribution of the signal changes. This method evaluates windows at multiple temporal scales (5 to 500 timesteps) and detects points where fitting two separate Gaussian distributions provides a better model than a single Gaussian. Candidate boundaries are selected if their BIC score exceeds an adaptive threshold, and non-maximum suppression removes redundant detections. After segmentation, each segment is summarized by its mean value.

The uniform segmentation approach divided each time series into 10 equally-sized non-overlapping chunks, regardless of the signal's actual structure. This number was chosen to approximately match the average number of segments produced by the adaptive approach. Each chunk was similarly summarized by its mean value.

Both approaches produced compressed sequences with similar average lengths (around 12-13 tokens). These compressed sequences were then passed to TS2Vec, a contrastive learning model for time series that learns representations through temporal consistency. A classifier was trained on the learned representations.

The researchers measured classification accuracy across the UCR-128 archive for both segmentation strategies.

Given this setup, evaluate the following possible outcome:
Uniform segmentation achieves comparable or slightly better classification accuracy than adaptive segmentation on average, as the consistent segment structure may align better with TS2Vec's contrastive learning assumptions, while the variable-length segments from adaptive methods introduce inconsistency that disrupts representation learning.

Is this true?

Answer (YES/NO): NO